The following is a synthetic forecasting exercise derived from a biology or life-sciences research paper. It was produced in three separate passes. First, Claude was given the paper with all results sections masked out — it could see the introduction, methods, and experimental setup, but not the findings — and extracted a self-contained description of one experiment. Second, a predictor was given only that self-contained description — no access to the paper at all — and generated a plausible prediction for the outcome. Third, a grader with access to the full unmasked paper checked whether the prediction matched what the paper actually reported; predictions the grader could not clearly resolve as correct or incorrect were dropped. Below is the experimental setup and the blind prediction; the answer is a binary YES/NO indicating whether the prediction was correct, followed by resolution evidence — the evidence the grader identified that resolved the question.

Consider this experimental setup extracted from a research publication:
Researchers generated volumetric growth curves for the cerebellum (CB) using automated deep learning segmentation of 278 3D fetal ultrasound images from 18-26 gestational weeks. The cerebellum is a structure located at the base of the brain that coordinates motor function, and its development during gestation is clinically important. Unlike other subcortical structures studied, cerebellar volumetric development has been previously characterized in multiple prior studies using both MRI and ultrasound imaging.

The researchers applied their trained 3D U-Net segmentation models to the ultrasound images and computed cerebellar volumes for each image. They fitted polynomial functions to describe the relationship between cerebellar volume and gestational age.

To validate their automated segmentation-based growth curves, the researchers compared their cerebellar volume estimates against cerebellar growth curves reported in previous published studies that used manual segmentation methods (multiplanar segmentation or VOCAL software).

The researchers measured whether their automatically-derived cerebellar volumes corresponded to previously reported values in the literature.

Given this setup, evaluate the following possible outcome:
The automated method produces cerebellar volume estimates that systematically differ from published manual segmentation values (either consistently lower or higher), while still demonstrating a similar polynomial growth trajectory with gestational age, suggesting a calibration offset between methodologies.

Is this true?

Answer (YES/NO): NO